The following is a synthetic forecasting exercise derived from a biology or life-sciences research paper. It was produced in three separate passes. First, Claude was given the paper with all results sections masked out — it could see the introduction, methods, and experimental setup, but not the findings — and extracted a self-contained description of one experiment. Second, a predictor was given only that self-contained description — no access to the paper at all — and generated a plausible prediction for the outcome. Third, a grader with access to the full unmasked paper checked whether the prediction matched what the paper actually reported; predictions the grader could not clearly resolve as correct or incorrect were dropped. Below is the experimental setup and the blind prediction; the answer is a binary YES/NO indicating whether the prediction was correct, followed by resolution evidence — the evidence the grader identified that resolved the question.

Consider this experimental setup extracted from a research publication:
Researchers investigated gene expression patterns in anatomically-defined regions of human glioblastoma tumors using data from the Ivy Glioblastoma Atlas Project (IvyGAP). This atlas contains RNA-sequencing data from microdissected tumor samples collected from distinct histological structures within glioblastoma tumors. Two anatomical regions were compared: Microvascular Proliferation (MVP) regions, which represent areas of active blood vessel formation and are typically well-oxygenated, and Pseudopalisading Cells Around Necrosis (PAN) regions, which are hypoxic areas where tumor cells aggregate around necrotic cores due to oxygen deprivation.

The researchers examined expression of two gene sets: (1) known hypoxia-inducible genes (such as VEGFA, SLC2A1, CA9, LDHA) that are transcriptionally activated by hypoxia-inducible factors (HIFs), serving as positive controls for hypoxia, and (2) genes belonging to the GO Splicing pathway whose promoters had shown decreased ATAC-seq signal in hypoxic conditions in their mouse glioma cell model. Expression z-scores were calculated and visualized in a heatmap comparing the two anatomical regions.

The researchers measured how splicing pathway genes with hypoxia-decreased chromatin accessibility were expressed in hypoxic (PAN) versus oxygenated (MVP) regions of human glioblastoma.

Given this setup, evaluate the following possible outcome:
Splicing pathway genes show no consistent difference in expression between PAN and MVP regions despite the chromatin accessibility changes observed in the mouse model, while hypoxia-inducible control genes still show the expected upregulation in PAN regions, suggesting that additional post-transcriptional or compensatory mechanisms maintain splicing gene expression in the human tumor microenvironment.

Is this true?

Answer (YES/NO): NO